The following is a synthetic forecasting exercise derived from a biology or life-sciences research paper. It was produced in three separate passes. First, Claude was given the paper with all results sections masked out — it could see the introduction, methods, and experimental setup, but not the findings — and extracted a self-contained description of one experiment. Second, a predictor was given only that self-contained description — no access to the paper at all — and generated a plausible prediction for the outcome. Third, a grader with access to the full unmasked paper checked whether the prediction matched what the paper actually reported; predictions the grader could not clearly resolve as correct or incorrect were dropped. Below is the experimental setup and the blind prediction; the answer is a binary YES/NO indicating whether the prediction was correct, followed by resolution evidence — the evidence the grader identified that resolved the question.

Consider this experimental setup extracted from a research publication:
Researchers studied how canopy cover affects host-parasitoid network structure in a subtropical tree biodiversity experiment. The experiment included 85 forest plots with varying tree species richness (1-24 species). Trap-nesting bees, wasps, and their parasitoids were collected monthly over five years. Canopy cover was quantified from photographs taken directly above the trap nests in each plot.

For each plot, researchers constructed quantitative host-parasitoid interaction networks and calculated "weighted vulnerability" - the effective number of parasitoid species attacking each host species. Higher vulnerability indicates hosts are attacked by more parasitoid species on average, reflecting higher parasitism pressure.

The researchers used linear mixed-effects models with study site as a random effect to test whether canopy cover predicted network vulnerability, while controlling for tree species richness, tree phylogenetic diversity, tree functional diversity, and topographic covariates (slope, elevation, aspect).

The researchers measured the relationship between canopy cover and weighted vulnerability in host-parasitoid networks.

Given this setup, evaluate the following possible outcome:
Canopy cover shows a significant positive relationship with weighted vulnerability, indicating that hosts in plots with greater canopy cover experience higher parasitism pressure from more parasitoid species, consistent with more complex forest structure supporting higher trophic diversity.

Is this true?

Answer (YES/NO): NO